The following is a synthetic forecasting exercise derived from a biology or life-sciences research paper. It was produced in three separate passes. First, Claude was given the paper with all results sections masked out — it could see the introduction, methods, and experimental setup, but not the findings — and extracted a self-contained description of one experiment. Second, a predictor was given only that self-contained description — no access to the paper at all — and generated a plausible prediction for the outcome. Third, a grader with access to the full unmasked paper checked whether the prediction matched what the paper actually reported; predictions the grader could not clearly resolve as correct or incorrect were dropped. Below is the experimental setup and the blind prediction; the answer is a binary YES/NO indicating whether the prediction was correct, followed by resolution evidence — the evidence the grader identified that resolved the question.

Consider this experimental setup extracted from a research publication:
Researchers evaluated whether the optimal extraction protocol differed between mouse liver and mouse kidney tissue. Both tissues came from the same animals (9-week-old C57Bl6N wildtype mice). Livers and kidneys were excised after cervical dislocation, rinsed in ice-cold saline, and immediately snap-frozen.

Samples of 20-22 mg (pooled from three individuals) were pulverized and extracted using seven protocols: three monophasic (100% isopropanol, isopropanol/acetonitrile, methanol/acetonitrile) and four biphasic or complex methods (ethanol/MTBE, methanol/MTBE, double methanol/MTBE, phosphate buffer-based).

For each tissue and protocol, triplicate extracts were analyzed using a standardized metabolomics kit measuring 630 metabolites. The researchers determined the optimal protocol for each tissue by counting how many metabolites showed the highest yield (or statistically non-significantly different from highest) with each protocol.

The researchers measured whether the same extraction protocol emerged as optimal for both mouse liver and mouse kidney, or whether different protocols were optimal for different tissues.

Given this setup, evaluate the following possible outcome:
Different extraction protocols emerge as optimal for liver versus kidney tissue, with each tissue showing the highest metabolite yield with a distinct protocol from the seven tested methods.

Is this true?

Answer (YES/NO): NO